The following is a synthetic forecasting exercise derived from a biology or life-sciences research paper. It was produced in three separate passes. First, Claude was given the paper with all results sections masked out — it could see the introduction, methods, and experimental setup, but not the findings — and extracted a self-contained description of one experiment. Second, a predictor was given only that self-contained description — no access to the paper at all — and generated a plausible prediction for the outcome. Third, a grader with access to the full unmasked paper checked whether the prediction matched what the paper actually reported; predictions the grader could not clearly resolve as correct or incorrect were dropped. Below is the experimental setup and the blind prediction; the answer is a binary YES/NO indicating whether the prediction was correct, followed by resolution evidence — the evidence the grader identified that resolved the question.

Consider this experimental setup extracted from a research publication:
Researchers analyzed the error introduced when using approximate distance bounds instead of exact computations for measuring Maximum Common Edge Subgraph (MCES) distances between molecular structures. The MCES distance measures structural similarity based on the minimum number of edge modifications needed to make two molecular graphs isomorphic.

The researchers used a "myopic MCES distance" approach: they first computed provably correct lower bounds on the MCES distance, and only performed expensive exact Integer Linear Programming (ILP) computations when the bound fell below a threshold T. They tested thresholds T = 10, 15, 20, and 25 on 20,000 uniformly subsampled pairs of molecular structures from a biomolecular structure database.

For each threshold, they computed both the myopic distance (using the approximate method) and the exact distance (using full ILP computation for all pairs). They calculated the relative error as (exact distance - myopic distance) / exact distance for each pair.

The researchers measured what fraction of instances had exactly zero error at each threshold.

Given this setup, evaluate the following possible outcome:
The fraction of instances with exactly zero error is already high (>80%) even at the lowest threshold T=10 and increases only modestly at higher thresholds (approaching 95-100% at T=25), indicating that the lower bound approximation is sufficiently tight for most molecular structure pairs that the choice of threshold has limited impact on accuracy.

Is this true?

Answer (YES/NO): NO